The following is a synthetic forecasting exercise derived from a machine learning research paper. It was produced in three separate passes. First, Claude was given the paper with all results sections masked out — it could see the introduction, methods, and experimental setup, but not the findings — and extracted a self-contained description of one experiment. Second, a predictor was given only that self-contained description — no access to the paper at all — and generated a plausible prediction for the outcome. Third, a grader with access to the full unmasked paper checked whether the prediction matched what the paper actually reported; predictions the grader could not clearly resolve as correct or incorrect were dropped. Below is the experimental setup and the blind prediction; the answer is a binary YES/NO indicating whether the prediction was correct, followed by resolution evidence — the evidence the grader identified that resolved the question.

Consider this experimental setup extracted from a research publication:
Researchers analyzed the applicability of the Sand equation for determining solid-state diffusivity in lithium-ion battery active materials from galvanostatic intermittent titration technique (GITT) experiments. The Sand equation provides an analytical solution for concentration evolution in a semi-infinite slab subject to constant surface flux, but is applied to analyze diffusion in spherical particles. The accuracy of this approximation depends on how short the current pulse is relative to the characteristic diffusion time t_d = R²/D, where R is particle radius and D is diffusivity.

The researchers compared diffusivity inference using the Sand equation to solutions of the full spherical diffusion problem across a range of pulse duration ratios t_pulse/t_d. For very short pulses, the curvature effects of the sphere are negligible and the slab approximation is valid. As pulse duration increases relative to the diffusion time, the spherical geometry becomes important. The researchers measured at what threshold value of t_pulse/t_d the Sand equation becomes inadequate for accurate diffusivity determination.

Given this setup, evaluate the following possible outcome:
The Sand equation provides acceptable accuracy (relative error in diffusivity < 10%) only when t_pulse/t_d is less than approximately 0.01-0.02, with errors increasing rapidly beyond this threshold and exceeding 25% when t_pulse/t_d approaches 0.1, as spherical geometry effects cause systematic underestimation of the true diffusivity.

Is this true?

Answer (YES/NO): NO